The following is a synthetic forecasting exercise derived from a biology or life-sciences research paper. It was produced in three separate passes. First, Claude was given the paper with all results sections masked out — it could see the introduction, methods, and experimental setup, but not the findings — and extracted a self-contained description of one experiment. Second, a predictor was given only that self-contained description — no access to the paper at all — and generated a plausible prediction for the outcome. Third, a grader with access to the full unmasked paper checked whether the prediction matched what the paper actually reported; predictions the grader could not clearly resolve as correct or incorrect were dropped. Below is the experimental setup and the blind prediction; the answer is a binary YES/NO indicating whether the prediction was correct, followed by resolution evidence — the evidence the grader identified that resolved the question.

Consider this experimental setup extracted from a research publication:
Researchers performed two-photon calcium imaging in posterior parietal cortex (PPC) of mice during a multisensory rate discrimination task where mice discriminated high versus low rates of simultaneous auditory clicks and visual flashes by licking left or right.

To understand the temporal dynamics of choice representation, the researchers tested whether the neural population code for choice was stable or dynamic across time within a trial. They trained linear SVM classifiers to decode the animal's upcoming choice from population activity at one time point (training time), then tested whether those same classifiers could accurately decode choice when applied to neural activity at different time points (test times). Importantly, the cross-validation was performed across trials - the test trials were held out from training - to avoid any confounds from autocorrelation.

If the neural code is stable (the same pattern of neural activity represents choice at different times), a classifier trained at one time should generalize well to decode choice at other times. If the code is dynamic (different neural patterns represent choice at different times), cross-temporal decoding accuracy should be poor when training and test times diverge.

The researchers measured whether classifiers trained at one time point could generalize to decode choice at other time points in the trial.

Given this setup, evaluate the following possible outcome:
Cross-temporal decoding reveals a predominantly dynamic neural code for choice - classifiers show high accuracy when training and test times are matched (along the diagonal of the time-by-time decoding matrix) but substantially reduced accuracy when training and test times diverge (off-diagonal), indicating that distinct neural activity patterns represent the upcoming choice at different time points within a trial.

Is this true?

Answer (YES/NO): YES